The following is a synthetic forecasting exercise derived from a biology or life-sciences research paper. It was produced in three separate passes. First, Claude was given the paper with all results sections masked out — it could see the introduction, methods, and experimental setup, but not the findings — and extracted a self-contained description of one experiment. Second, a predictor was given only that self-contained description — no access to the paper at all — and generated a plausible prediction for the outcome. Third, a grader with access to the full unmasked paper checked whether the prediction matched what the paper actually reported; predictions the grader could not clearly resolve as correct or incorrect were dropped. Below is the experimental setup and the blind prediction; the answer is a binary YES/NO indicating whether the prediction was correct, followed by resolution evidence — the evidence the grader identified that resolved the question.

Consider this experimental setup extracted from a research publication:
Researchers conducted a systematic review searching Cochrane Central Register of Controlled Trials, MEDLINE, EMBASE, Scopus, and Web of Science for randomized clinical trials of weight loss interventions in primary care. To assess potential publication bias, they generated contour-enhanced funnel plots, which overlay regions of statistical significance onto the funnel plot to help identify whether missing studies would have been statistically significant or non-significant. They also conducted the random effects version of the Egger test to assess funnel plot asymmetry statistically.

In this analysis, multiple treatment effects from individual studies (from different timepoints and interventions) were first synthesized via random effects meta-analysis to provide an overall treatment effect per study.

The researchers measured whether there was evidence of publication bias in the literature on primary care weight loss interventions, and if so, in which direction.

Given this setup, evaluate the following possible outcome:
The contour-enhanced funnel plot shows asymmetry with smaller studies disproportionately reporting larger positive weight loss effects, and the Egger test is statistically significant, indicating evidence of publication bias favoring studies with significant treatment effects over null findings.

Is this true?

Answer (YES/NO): YES